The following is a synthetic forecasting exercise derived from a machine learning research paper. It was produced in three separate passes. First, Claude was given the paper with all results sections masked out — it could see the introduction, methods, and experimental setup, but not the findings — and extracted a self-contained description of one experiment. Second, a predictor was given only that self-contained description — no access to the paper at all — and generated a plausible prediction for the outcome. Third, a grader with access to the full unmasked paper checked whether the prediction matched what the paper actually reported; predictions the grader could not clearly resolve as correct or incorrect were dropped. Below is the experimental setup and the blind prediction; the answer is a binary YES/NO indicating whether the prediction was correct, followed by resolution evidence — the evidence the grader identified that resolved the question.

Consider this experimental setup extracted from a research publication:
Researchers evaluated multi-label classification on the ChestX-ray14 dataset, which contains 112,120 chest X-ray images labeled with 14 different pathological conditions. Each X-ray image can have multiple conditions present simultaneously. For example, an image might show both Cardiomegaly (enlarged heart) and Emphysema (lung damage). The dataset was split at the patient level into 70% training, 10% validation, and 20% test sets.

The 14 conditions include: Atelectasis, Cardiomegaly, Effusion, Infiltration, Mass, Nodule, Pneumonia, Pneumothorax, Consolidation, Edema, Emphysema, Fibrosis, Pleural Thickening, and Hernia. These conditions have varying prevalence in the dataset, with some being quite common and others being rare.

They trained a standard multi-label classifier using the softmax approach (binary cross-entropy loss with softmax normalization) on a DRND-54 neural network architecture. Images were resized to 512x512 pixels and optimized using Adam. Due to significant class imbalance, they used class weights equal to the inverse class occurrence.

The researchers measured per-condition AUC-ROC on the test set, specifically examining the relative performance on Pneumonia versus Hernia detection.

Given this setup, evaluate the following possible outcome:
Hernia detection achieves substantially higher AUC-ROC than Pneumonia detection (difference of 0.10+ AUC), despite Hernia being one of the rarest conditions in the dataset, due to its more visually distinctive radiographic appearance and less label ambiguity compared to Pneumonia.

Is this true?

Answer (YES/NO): YES